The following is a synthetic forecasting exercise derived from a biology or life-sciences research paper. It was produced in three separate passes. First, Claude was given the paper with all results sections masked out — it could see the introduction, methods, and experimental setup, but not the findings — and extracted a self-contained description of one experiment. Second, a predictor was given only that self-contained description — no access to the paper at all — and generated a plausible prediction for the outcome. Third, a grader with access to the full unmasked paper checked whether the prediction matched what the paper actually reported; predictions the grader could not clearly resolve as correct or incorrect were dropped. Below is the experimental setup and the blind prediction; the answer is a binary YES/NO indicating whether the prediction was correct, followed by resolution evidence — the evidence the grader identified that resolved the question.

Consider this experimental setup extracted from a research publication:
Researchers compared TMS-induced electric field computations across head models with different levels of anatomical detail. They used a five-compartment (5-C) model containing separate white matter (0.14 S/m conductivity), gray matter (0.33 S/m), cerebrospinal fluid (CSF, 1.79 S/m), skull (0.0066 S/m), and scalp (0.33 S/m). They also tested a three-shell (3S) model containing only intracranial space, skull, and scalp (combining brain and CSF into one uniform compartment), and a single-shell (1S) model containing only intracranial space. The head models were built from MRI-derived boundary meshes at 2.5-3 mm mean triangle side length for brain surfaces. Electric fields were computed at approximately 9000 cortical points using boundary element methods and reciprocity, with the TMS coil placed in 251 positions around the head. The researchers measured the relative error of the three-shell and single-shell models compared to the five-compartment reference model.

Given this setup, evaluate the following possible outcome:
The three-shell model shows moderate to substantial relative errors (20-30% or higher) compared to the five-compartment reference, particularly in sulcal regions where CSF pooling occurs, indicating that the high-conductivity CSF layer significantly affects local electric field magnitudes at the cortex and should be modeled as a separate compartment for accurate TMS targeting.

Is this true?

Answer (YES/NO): YES